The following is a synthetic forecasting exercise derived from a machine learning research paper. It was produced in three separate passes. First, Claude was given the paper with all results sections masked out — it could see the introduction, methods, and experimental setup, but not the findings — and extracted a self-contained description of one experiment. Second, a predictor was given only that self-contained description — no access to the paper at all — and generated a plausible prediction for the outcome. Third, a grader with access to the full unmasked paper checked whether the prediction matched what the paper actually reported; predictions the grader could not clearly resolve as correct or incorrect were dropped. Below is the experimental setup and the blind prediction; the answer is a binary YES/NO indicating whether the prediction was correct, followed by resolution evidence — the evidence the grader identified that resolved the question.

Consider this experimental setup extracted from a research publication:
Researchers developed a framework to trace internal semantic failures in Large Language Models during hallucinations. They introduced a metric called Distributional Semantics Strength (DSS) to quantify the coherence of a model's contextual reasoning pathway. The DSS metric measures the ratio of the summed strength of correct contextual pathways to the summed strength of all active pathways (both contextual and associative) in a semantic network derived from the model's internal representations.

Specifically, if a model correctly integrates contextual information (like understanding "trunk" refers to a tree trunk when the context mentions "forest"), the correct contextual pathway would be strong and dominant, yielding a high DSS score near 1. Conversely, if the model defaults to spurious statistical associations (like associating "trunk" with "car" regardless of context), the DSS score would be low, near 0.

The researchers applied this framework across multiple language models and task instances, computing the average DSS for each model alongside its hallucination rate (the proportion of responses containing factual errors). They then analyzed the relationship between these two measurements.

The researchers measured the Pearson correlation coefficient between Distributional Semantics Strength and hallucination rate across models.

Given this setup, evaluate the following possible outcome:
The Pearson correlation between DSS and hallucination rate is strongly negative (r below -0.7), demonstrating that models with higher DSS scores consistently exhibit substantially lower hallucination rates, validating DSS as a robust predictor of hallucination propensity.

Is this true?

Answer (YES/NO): YES